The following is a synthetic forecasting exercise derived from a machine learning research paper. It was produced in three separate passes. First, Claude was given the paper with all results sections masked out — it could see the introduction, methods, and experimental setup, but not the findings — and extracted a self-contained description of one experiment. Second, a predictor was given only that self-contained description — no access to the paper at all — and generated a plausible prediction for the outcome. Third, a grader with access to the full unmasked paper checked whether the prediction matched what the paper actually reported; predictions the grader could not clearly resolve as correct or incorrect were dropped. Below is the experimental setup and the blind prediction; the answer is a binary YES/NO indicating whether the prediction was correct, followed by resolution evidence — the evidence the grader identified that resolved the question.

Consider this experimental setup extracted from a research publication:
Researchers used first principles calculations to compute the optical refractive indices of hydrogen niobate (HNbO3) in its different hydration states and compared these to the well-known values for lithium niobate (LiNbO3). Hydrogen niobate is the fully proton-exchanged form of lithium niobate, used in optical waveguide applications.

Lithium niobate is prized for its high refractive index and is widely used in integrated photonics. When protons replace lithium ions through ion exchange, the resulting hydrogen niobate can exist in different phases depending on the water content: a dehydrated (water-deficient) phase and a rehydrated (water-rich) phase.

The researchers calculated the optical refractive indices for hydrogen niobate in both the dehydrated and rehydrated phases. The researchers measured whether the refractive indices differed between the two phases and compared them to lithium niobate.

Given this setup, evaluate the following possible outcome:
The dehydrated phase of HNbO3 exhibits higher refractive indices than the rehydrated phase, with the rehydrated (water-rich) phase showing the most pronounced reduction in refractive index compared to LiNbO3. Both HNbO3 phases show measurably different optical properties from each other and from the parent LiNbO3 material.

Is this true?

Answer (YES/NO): NO